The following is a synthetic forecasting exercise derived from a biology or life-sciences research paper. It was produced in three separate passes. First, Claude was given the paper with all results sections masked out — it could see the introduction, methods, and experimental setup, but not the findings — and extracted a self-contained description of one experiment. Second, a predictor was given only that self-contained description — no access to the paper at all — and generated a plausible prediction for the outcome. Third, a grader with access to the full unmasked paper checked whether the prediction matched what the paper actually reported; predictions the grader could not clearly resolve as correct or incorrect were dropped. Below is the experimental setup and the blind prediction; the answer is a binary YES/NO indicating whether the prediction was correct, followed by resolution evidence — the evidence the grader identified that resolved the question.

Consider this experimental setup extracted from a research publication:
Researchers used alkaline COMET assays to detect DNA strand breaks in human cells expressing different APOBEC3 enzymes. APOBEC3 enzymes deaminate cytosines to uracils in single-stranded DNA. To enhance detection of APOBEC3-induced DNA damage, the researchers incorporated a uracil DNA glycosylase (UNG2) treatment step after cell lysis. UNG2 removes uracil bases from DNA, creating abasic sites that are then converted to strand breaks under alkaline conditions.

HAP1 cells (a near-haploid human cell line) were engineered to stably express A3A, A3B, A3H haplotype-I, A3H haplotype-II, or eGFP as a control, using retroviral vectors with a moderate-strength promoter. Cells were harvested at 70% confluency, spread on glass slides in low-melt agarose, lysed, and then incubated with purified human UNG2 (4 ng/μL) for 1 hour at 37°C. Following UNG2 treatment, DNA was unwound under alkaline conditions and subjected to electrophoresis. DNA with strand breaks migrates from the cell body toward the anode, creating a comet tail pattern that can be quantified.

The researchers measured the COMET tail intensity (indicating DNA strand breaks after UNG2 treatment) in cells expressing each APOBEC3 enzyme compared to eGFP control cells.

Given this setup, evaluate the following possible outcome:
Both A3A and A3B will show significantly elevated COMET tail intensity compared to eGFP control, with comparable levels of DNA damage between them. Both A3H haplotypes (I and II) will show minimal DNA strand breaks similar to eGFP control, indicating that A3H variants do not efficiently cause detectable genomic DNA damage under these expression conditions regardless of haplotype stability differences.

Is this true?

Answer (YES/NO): YES